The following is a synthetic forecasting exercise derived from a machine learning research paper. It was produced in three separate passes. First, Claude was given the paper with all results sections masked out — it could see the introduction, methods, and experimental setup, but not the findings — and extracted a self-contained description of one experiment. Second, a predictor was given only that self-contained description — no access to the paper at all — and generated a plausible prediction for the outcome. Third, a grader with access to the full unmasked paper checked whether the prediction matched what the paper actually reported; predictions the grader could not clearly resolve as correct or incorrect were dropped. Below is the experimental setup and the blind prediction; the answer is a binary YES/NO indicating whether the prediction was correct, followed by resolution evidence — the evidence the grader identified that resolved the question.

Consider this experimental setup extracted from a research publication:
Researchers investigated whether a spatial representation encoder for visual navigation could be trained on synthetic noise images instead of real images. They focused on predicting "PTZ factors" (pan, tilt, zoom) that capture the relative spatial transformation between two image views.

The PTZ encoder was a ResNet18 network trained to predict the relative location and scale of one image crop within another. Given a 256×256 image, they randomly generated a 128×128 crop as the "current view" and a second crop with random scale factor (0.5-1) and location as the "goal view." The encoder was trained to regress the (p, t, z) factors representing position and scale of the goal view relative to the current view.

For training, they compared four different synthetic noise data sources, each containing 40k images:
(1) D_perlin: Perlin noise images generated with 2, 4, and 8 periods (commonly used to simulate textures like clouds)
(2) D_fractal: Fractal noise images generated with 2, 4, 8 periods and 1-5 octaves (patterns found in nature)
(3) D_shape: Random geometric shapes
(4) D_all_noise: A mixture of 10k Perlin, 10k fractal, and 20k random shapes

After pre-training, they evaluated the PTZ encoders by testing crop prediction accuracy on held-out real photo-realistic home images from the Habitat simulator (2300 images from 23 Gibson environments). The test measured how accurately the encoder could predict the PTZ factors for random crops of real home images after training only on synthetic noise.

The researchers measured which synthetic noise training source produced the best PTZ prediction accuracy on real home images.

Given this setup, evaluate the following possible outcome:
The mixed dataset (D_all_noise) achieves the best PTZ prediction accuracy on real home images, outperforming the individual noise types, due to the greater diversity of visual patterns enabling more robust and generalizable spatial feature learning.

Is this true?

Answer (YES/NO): YES